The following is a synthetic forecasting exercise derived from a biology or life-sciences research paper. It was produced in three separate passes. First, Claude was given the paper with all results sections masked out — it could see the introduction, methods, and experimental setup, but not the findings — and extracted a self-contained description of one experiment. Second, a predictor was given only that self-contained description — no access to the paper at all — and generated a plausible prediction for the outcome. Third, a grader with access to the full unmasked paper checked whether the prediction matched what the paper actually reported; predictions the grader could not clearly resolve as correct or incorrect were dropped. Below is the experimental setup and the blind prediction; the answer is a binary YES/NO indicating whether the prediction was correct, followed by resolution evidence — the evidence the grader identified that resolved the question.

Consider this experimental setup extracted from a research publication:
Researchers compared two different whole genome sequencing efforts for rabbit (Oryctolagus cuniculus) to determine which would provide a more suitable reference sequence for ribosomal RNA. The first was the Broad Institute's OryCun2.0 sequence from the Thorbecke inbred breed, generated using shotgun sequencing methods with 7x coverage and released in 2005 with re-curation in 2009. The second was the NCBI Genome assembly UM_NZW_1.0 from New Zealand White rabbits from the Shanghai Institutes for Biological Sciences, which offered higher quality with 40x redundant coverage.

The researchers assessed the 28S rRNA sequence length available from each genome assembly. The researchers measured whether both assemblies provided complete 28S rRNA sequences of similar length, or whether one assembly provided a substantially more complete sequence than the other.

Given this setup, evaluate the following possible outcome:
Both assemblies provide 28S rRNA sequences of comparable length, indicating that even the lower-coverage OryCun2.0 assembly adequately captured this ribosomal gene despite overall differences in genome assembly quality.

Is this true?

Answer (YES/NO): NO